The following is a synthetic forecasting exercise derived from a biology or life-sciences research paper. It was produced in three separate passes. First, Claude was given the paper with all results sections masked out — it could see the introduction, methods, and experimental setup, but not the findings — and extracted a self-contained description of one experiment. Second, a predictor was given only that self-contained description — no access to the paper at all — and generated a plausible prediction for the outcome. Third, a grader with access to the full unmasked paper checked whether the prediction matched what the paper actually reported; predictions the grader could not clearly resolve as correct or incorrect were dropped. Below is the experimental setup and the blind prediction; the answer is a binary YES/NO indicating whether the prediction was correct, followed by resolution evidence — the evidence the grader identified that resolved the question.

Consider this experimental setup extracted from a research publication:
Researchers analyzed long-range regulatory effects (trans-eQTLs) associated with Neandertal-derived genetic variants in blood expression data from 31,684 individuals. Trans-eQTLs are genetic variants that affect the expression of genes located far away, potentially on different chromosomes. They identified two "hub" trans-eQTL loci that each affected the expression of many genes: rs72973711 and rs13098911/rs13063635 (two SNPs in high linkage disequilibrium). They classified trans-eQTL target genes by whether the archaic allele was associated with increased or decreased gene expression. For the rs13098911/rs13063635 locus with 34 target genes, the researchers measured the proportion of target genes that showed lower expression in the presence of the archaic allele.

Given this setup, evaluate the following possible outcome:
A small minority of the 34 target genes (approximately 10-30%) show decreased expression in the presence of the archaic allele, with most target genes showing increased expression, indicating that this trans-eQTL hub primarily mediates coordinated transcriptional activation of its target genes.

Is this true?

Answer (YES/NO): NO